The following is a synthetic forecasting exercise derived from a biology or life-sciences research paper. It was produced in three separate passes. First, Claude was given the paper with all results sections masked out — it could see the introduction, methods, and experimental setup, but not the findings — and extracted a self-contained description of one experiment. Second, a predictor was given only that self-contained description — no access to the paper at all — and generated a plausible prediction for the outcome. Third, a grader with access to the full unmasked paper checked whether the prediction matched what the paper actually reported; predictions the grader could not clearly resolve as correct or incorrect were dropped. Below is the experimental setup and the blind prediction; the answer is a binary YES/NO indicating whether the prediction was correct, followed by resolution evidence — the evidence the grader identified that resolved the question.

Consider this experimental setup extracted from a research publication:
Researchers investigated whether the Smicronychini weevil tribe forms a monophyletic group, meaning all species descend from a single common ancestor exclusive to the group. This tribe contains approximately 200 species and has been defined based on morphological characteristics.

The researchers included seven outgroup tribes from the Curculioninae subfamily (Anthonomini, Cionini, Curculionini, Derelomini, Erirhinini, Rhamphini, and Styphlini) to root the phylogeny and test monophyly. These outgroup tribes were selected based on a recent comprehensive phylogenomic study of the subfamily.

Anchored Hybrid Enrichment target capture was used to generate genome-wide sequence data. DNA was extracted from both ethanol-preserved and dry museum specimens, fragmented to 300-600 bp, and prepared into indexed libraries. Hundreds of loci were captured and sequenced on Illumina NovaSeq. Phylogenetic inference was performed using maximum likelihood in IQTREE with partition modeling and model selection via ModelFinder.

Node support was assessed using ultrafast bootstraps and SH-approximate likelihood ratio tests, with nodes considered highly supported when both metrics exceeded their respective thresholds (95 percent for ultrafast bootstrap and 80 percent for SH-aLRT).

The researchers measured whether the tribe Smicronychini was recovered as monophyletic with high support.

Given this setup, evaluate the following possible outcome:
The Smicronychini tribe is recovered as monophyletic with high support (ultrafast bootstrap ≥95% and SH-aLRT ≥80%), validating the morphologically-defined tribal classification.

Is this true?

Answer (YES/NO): YES